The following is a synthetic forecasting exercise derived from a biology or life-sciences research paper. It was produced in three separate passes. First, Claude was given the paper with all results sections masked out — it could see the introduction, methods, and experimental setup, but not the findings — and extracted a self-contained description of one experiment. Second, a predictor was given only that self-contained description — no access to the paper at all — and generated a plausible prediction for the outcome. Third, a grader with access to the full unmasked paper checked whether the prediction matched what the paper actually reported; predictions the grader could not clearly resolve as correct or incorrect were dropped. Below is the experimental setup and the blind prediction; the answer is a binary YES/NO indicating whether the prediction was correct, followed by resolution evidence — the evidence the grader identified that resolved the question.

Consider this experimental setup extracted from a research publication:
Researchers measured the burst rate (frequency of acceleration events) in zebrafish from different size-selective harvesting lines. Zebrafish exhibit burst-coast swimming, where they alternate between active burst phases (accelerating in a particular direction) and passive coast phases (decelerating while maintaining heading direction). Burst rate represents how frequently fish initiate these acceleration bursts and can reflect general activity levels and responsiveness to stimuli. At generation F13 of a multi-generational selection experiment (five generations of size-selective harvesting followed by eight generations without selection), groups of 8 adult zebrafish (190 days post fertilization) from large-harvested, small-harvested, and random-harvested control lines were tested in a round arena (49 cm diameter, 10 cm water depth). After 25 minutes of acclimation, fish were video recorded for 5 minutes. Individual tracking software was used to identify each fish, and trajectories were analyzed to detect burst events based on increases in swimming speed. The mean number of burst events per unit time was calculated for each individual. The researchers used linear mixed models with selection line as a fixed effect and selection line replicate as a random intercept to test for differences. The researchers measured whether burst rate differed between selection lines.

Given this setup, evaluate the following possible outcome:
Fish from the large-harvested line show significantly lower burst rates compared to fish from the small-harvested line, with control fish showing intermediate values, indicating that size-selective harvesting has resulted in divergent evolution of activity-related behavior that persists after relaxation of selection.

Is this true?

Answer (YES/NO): NO